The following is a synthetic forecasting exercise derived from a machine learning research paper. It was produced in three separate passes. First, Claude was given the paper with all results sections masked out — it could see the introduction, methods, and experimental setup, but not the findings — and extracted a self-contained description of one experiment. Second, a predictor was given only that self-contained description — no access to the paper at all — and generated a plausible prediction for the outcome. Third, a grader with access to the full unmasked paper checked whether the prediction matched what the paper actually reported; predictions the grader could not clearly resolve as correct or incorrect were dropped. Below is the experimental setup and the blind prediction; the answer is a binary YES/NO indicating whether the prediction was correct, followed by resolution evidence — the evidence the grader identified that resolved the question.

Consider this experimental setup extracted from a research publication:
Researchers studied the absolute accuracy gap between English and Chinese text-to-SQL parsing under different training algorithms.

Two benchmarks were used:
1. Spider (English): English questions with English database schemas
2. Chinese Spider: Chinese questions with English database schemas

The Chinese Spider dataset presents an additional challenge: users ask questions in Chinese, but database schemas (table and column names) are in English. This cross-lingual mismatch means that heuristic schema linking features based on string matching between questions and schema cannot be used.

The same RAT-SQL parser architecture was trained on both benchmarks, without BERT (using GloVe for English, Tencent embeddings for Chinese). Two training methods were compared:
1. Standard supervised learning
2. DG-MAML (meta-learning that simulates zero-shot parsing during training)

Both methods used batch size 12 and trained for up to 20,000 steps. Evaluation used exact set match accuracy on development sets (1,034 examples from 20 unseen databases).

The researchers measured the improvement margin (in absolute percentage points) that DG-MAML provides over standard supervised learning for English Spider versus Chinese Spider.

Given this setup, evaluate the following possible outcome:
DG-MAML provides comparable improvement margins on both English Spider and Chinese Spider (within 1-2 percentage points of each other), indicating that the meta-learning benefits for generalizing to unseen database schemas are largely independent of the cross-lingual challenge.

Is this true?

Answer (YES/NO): NO